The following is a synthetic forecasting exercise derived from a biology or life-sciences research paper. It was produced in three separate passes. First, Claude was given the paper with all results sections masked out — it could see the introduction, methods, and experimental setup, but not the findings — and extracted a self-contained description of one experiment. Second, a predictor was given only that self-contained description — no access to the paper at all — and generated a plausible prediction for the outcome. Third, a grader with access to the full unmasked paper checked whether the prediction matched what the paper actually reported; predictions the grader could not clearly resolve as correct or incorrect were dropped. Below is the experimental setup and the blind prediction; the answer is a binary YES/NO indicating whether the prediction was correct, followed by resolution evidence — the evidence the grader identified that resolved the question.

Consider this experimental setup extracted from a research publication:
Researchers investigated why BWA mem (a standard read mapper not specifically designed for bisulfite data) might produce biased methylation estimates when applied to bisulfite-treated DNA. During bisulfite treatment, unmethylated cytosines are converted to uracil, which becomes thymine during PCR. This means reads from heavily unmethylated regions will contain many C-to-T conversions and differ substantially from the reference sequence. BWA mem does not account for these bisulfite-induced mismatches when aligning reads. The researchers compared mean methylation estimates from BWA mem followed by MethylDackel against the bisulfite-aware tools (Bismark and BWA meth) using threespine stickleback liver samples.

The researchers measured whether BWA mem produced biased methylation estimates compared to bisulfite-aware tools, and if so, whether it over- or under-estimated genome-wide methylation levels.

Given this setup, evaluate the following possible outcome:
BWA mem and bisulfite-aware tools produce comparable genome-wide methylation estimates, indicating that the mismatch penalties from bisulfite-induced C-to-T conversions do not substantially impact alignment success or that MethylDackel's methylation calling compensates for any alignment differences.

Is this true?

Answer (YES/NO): NO